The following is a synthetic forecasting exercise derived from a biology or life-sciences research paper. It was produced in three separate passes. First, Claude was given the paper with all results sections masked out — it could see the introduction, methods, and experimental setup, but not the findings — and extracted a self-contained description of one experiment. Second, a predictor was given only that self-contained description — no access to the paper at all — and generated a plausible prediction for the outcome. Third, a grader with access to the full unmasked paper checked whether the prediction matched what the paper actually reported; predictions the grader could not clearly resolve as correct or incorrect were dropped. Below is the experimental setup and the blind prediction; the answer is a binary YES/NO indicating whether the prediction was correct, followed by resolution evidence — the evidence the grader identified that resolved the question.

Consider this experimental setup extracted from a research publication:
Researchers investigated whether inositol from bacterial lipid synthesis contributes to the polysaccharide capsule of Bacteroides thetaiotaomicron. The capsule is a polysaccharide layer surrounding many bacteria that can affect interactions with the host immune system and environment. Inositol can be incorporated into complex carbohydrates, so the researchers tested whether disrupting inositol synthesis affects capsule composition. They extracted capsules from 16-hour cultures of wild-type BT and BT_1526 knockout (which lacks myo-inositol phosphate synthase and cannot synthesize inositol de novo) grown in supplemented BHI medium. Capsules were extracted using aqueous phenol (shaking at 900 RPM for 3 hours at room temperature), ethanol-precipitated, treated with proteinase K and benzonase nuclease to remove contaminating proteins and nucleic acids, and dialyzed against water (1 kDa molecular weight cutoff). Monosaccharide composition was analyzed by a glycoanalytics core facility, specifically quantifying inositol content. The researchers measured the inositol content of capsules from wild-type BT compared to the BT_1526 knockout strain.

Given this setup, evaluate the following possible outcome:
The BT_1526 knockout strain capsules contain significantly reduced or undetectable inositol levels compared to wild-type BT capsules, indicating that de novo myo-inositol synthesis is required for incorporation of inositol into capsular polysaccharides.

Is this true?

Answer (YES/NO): YES